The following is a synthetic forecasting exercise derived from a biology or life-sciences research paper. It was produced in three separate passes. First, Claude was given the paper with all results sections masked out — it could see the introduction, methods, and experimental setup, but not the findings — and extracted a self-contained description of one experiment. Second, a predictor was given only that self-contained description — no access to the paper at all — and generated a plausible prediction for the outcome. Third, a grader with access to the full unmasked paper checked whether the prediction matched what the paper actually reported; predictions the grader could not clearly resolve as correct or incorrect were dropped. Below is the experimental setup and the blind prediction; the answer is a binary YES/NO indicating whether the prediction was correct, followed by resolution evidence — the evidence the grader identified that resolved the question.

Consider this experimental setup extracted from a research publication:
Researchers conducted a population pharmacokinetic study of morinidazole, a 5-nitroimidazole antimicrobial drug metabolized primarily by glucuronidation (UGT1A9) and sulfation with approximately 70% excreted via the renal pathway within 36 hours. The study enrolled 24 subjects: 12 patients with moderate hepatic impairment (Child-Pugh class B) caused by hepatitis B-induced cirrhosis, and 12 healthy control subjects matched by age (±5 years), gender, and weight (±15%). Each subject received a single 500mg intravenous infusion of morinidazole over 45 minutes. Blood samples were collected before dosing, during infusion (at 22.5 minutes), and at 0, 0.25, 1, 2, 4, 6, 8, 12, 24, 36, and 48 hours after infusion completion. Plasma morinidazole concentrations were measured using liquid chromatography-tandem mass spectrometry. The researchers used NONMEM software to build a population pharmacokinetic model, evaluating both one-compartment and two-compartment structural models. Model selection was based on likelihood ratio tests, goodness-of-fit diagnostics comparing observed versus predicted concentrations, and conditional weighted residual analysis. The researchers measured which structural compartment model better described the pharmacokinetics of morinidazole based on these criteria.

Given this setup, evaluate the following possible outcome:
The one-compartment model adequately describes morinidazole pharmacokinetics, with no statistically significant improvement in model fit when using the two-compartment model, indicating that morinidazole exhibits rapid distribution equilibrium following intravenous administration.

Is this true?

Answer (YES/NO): YES